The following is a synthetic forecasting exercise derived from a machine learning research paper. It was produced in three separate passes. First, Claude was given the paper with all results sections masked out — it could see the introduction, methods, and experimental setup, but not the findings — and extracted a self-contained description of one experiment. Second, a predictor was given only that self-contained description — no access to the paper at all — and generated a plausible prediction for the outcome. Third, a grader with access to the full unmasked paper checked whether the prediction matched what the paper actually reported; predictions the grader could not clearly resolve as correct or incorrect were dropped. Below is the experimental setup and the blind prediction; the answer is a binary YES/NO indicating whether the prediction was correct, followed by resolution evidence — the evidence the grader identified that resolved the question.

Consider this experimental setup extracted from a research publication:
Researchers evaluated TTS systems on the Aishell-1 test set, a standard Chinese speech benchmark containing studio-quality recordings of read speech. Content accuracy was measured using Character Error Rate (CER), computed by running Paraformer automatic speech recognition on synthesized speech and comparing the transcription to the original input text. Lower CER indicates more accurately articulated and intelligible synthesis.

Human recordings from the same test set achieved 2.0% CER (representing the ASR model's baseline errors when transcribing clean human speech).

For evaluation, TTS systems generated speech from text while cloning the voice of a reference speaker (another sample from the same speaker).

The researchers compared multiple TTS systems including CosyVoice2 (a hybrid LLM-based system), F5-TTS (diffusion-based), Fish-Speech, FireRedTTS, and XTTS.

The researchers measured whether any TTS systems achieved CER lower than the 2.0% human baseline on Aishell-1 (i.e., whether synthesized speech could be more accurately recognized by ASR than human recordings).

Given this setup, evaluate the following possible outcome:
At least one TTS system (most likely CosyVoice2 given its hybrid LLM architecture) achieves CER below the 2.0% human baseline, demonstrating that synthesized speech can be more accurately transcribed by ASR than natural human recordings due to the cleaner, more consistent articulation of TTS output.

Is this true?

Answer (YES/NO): YES